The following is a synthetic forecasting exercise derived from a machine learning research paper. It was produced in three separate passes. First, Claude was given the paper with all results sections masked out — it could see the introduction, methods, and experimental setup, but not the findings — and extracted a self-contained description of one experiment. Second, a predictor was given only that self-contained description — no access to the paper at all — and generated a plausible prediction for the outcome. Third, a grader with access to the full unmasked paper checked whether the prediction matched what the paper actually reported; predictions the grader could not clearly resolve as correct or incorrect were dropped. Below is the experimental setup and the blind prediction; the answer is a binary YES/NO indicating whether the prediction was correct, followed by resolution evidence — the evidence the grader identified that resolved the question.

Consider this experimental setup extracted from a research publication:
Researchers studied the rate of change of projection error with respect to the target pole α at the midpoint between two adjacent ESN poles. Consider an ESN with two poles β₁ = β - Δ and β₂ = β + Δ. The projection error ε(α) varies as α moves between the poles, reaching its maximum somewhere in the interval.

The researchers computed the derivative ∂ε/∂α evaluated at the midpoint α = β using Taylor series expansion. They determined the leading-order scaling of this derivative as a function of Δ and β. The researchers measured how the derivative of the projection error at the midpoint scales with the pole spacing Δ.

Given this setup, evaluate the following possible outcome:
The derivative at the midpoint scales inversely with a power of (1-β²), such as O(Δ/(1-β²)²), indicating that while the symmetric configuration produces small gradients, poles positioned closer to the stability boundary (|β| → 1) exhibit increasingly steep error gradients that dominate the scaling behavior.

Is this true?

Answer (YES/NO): NO